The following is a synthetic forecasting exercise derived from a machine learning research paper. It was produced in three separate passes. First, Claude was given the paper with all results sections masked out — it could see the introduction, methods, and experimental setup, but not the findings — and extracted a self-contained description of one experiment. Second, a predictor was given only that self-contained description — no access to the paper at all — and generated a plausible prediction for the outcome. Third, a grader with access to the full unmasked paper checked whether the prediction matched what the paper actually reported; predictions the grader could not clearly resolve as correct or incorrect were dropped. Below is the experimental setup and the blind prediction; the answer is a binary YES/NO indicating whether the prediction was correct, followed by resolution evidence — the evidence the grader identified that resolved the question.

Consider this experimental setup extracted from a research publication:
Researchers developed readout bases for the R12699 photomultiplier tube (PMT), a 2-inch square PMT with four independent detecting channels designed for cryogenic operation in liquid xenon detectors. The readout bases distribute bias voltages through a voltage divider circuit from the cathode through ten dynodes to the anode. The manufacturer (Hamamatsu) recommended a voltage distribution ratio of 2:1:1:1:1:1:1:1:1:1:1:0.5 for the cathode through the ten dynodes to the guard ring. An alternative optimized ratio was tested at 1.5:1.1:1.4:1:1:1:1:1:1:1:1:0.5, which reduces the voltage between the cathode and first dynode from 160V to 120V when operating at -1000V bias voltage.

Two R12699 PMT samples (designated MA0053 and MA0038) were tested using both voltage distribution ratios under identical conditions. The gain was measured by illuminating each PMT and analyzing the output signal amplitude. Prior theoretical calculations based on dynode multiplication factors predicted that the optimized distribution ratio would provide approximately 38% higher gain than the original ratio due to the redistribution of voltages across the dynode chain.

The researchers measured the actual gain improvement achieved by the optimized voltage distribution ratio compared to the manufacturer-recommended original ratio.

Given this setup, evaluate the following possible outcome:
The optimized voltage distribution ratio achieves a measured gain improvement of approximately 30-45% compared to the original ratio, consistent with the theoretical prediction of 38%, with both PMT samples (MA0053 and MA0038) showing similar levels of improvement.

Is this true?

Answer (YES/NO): YES